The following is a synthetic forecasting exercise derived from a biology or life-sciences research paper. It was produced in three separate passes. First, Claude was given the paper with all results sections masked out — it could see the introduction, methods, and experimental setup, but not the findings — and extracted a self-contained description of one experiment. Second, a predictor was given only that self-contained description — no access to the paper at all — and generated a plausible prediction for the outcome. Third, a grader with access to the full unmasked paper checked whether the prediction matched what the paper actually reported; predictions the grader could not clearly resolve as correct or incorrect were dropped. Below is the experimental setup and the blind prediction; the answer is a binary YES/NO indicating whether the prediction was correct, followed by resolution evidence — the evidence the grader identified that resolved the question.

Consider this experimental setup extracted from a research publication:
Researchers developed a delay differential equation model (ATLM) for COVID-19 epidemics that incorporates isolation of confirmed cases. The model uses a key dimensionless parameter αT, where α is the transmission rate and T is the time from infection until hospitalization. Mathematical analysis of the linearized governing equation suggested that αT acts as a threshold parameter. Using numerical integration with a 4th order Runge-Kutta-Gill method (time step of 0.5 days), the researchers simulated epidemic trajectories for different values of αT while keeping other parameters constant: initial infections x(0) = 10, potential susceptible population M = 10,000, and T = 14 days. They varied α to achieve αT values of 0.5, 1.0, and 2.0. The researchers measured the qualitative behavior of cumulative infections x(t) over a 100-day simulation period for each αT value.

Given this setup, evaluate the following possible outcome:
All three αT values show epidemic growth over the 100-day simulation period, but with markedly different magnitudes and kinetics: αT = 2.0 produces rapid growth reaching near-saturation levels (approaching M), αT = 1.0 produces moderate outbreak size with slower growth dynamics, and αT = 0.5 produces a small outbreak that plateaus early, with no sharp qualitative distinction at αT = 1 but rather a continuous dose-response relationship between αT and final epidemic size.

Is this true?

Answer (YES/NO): NO